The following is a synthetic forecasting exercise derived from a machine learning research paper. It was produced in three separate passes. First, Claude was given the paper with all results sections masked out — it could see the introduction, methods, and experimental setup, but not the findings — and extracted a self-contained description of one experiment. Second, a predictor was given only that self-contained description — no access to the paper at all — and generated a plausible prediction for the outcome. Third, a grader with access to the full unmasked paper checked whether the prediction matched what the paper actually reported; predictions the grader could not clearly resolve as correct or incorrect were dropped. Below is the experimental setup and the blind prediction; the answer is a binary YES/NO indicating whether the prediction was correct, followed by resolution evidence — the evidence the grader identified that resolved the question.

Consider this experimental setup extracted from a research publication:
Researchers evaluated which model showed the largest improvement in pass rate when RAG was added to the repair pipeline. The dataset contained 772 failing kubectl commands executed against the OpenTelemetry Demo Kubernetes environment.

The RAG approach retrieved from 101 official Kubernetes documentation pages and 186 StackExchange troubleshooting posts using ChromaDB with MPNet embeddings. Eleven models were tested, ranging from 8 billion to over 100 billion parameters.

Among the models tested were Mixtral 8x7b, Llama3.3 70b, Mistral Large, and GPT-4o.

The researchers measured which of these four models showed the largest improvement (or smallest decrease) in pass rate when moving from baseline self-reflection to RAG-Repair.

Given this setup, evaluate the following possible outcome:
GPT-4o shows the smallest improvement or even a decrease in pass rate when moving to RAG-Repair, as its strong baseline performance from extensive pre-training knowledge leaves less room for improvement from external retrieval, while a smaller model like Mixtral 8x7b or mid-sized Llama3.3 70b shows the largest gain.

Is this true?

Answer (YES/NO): NO